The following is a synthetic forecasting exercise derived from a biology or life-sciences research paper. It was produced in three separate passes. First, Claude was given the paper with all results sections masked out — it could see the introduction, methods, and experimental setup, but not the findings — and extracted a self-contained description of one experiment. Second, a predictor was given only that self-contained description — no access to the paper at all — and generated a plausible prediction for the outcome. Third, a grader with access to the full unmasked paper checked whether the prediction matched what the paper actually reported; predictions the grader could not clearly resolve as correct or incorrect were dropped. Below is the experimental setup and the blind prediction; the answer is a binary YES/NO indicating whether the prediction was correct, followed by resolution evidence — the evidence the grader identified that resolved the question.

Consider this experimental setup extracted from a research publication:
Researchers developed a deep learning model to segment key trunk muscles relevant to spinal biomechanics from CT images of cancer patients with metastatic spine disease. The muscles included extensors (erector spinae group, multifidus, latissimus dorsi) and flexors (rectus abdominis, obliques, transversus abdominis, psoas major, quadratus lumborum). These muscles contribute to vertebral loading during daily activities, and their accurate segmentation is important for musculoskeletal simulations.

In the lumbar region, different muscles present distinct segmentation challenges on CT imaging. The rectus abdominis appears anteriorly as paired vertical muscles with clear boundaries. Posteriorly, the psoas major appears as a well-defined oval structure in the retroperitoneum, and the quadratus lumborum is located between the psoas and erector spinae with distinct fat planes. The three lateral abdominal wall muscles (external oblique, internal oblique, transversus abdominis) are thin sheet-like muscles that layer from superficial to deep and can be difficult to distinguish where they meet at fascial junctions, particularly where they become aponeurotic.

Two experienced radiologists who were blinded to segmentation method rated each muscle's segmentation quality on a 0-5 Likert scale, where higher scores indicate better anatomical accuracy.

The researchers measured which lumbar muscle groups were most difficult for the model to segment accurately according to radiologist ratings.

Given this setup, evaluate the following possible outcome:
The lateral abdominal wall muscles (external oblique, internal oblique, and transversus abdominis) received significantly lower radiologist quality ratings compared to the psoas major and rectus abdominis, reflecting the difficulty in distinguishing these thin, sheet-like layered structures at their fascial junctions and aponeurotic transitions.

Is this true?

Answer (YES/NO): NO